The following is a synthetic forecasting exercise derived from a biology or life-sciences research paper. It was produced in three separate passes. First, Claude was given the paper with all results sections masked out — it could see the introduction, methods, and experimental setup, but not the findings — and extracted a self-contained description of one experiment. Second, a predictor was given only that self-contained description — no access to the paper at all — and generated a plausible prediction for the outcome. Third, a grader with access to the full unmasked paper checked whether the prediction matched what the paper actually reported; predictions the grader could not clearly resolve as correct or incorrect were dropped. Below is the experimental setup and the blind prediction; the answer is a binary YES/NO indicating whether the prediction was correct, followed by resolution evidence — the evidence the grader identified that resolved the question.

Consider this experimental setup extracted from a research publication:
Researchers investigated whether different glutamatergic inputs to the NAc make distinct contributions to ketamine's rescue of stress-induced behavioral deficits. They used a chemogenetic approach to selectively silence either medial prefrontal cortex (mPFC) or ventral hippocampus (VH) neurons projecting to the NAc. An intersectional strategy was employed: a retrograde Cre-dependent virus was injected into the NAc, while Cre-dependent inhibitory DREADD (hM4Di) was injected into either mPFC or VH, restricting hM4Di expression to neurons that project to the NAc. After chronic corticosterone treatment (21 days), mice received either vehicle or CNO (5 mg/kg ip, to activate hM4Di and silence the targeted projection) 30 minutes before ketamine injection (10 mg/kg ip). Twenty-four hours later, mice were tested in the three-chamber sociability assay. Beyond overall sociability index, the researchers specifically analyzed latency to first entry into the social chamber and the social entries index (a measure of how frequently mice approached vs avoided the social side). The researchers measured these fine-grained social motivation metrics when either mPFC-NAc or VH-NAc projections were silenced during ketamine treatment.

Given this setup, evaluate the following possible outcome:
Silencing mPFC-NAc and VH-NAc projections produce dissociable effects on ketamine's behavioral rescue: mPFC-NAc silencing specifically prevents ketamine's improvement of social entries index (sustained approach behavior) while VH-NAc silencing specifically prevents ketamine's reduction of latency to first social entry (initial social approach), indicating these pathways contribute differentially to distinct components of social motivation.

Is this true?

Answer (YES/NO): NO